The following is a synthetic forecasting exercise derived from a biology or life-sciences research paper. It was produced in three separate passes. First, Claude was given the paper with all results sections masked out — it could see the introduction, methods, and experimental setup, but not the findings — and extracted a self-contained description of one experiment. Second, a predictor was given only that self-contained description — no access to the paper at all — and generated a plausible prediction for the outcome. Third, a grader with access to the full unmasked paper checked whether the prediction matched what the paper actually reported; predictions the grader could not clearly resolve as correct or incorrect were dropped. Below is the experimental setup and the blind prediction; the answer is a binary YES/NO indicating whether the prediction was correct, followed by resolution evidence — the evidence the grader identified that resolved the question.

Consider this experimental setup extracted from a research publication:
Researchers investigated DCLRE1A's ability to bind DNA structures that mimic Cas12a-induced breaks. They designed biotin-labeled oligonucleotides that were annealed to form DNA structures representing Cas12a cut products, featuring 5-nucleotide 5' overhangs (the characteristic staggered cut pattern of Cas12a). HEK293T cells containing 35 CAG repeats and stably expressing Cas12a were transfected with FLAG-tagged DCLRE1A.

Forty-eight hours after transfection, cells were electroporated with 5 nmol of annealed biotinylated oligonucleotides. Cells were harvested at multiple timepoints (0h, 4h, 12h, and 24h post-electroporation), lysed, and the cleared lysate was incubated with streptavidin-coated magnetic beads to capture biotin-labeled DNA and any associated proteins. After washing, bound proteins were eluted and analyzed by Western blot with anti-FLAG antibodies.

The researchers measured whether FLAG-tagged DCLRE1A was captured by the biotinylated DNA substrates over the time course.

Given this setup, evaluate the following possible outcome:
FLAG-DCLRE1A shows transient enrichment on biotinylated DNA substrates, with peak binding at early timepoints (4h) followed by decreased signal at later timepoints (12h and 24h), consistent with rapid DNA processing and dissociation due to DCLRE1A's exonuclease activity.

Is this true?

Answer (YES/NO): NO